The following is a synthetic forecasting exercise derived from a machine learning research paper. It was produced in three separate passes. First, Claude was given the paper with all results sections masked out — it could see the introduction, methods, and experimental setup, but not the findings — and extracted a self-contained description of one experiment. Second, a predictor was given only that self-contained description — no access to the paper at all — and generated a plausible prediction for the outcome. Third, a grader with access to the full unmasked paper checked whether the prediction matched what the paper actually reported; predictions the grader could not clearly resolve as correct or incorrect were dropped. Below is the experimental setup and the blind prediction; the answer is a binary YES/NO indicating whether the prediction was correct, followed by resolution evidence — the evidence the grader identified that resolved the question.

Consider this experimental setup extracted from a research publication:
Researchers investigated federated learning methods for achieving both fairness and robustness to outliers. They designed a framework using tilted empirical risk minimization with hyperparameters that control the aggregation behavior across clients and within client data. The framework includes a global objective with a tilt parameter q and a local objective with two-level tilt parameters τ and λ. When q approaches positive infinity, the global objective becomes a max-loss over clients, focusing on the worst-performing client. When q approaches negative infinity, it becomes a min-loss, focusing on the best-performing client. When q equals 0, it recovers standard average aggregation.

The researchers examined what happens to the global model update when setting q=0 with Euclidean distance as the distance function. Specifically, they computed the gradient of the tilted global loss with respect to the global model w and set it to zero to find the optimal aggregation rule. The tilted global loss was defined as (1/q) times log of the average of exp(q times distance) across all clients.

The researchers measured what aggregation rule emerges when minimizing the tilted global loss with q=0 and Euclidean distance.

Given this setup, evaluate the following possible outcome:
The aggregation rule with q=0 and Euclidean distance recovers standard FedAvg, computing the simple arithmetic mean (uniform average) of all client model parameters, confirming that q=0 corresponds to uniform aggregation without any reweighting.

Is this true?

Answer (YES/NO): YES